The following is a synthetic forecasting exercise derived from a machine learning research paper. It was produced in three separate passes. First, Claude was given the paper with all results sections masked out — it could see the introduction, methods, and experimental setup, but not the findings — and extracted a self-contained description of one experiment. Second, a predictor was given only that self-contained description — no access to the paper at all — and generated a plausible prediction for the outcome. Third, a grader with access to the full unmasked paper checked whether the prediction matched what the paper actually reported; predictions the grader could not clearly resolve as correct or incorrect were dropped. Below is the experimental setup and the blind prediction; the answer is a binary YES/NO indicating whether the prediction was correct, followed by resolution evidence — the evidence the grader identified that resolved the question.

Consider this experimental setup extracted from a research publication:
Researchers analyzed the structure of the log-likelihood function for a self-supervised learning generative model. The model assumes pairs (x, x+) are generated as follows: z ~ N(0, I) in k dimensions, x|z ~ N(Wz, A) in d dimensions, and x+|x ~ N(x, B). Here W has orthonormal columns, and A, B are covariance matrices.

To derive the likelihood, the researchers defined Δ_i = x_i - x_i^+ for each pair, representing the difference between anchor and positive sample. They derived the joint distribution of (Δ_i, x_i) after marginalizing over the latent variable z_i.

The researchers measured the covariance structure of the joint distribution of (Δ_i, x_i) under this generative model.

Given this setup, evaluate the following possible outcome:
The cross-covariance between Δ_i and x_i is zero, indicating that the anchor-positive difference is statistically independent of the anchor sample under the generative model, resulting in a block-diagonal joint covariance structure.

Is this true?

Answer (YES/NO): YES